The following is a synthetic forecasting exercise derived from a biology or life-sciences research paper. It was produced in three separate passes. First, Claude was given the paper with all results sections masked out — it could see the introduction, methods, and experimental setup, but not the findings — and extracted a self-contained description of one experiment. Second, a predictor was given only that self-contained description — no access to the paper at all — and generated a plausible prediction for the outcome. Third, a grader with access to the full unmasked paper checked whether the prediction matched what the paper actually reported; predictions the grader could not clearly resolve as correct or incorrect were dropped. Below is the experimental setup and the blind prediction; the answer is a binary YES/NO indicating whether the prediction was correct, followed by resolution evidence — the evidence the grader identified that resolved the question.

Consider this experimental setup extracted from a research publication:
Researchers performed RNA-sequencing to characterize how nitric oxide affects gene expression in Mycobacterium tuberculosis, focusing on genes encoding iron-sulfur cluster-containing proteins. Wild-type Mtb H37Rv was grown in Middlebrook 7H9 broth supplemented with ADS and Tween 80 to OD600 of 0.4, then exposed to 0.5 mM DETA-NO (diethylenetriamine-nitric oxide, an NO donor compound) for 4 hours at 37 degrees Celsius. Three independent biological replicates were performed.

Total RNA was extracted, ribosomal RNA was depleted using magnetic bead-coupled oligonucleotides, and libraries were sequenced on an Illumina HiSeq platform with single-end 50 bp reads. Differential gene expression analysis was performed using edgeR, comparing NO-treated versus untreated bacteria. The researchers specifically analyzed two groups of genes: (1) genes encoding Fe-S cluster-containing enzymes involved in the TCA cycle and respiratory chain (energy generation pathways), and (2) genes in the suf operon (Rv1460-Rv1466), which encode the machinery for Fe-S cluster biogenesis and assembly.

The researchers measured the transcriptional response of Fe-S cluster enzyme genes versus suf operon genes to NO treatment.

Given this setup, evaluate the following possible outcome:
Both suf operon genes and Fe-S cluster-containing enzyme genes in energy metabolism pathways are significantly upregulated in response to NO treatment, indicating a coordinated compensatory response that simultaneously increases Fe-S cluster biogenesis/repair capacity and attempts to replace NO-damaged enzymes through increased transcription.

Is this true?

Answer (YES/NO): NO